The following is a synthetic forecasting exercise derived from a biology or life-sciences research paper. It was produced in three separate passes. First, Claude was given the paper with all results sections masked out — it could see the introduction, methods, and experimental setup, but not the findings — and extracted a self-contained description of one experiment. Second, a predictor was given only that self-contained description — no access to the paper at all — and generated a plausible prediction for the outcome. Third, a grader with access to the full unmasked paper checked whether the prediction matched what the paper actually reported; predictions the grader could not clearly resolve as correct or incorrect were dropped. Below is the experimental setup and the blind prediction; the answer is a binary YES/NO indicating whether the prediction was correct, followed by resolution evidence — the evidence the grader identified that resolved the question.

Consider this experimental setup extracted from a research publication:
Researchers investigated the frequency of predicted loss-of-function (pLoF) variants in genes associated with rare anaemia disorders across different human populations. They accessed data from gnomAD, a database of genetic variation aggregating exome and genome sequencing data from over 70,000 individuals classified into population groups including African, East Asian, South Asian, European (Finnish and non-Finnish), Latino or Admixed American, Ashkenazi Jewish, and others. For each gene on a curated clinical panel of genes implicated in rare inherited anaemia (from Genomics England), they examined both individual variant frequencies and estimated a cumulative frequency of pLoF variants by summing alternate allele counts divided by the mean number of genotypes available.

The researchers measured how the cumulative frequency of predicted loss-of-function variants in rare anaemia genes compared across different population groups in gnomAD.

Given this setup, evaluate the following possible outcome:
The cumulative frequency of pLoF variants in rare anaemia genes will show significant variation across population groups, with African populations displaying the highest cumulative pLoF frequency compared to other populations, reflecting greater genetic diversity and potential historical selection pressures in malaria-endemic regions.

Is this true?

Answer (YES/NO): NO